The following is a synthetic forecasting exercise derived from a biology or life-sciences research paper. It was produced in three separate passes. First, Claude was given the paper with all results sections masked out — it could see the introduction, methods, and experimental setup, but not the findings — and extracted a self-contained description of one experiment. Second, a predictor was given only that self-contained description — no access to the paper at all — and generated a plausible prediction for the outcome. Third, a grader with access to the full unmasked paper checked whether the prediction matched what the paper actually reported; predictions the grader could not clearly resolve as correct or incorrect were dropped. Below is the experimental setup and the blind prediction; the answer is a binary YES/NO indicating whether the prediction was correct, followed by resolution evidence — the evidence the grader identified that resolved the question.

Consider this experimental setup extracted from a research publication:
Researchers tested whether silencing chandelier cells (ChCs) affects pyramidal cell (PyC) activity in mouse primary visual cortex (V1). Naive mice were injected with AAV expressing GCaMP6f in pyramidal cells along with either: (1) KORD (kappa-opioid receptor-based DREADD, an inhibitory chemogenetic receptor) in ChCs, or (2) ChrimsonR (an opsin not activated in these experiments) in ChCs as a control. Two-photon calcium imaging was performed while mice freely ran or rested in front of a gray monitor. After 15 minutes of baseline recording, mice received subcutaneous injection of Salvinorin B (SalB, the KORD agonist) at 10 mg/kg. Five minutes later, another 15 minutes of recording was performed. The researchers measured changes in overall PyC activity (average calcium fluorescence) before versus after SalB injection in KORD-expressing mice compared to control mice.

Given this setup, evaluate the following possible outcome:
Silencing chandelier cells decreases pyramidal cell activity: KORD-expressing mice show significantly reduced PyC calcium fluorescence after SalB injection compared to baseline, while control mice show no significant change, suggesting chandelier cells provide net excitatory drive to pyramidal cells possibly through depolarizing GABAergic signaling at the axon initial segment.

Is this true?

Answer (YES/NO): NO